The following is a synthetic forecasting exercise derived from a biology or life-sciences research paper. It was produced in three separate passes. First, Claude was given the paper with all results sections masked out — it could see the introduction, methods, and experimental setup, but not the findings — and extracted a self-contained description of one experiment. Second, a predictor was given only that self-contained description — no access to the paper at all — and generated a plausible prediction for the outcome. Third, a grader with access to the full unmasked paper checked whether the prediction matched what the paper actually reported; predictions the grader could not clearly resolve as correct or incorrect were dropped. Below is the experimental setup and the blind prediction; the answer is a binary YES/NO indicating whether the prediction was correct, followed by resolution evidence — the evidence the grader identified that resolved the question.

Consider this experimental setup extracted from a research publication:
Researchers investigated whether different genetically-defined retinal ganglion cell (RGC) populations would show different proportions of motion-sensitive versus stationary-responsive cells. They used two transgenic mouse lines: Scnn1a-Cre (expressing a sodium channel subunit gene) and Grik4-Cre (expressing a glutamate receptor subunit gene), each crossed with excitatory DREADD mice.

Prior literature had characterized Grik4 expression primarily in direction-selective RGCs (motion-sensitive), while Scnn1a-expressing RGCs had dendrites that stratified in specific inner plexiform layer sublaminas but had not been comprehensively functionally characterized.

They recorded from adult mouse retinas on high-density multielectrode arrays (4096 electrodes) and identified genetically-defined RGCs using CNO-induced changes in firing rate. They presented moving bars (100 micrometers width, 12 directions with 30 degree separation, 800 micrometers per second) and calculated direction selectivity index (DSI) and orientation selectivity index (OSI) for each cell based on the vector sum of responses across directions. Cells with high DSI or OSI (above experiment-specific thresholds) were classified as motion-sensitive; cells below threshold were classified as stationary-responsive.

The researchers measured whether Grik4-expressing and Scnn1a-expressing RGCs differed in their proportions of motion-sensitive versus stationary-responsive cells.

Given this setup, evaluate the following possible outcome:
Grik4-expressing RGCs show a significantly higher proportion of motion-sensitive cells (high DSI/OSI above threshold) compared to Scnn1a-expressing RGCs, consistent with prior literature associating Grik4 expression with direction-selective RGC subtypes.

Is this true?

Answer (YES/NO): NO